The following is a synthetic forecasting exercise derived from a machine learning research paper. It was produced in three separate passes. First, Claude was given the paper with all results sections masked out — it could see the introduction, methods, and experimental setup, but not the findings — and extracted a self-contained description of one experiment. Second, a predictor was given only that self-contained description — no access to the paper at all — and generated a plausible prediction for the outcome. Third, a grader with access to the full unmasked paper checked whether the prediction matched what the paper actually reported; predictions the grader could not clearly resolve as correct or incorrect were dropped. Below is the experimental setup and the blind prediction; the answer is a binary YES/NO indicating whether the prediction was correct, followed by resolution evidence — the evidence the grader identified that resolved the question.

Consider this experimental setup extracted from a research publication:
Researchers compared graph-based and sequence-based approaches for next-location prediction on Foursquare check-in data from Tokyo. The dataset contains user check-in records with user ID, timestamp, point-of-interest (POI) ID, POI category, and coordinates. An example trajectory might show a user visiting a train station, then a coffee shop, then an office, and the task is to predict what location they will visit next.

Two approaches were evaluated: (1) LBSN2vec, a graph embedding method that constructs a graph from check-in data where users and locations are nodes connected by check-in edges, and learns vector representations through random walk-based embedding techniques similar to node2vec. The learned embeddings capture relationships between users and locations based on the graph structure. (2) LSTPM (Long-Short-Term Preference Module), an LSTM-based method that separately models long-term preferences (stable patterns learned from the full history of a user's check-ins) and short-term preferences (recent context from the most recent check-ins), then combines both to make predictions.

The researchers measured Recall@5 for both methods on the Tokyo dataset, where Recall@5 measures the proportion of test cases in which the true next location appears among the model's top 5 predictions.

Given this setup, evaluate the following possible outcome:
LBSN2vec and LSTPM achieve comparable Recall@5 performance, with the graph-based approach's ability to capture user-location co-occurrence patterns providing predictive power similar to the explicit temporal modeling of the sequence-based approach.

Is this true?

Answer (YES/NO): NO